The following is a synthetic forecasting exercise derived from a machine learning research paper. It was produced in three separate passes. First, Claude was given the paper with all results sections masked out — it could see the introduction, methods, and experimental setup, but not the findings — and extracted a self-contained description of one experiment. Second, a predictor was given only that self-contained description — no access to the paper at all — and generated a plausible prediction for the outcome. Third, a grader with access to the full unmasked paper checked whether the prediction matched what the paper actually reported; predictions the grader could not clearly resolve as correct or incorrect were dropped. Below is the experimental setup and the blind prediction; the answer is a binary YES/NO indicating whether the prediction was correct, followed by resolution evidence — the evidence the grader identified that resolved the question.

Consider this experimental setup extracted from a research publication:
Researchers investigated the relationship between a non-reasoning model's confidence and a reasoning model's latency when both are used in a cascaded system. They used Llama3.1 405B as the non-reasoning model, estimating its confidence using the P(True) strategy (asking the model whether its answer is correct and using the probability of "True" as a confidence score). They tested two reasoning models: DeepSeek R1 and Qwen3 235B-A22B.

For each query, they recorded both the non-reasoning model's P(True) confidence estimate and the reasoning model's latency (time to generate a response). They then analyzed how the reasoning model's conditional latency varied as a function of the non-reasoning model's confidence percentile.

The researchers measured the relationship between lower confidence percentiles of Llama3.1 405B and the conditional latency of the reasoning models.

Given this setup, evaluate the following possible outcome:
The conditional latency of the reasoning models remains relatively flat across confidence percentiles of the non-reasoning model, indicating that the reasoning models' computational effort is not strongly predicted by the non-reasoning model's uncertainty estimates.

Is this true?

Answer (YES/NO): NO